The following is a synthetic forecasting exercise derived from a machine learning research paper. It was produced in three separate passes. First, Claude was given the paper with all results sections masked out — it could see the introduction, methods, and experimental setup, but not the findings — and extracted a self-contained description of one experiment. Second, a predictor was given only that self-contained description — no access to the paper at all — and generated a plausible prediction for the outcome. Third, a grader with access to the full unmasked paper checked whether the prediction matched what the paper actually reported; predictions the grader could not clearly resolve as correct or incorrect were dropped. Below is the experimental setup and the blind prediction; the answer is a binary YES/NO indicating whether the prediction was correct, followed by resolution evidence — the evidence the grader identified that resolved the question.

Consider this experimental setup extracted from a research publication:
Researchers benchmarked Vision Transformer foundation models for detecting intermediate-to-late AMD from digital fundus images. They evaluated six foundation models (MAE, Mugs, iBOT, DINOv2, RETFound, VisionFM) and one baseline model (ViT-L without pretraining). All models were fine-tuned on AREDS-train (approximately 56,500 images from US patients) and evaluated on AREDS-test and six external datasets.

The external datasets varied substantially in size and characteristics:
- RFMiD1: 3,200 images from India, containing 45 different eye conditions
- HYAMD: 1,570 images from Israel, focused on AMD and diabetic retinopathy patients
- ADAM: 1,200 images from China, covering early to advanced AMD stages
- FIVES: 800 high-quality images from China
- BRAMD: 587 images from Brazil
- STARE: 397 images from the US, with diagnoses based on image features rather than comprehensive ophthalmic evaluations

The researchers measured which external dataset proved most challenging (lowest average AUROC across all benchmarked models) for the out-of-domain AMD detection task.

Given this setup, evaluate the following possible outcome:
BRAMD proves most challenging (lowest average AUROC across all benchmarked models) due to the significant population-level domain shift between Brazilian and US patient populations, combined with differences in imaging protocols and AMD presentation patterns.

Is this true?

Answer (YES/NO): NO